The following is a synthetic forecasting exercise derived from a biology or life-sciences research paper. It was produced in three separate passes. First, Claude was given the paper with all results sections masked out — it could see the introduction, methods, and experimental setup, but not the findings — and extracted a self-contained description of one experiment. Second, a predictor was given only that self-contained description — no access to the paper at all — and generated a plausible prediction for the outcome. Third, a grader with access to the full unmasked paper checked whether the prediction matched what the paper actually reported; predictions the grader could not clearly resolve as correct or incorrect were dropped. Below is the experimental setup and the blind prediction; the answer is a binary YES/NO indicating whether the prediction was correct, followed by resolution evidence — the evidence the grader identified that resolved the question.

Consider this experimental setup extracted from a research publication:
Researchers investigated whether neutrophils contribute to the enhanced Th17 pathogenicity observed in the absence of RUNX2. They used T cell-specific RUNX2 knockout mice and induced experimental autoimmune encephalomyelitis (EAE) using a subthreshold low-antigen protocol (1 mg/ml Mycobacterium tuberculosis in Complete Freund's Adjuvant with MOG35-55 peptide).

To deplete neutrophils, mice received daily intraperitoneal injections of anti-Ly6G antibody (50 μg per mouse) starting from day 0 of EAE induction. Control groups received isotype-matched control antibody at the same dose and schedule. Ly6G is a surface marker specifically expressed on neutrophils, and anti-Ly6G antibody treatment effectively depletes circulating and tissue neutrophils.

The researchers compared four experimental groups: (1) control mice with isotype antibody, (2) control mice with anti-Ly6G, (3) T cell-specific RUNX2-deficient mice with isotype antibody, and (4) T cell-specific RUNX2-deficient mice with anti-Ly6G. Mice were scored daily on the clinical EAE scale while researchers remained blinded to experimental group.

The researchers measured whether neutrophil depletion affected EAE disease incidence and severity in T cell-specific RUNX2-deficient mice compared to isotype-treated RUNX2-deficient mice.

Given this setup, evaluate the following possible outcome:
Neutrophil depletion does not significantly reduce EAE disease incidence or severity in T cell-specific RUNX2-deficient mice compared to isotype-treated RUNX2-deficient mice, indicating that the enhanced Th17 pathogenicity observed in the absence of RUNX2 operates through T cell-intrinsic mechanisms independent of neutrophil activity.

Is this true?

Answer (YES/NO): NO